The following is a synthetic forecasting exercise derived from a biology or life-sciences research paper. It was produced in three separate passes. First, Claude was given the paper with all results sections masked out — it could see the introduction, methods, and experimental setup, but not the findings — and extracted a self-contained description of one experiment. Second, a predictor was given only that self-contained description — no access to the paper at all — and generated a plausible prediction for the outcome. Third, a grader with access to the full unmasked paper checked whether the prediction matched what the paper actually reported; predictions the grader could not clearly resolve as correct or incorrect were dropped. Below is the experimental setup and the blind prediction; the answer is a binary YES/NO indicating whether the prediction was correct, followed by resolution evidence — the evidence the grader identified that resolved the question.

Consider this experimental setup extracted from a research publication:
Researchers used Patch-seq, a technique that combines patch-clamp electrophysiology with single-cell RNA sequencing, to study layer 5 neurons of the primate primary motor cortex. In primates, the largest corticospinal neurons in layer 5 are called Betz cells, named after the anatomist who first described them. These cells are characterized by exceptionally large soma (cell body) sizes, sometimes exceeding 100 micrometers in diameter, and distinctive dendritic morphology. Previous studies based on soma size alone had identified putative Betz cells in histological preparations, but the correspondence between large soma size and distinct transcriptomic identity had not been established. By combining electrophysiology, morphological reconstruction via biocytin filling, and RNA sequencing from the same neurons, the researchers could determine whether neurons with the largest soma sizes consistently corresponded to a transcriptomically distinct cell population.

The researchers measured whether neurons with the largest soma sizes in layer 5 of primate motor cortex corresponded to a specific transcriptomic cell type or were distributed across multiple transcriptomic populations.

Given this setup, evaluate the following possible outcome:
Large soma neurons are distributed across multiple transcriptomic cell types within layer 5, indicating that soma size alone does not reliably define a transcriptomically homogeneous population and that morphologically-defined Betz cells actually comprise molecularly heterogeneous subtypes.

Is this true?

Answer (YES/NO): YES